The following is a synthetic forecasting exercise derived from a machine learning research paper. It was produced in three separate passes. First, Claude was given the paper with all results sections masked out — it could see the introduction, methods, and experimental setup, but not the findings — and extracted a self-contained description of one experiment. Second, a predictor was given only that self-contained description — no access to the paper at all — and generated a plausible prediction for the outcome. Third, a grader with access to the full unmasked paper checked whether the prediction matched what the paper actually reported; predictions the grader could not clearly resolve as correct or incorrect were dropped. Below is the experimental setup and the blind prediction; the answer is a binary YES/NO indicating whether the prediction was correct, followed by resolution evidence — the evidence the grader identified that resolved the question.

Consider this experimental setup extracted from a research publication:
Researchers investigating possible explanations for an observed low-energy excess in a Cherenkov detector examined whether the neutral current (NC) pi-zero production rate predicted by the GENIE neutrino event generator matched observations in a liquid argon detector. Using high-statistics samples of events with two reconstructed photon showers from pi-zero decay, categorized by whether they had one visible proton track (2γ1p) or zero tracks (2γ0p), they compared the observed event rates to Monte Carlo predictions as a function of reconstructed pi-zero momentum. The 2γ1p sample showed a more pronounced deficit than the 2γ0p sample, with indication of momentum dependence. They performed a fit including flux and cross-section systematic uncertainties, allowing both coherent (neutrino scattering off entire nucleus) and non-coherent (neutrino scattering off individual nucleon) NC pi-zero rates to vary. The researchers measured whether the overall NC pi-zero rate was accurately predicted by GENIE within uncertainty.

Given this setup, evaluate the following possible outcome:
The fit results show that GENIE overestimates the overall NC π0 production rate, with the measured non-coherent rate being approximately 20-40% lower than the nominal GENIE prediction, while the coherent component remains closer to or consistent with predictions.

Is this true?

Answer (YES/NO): NO